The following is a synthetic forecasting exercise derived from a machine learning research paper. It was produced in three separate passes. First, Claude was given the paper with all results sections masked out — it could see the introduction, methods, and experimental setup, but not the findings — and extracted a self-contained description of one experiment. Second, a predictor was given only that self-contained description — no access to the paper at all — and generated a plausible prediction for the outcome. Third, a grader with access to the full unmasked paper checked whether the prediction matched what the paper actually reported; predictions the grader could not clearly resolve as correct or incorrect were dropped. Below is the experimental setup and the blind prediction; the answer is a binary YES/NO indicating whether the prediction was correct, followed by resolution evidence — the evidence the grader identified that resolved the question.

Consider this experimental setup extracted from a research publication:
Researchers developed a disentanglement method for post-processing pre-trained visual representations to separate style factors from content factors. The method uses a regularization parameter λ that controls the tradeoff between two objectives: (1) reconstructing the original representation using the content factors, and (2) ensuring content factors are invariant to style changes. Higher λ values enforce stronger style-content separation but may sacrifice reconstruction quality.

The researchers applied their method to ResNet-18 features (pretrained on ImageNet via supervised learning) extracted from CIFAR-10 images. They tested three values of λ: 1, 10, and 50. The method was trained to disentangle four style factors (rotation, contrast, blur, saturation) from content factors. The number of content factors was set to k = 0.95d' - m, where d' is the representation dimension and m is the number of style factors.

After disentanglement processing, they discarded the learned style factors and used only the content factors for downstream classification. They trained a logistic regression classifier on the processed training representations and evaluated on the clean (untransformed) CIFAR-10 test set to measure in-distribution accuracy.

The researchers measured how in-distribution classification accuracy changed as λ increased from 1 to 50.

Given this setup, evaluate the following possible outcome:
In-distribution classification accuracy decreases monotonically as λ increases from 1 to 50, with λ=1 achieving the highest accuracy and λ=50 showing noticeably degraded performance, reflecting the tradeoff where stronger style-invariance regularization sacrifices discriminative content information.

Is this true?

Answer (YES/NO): YES